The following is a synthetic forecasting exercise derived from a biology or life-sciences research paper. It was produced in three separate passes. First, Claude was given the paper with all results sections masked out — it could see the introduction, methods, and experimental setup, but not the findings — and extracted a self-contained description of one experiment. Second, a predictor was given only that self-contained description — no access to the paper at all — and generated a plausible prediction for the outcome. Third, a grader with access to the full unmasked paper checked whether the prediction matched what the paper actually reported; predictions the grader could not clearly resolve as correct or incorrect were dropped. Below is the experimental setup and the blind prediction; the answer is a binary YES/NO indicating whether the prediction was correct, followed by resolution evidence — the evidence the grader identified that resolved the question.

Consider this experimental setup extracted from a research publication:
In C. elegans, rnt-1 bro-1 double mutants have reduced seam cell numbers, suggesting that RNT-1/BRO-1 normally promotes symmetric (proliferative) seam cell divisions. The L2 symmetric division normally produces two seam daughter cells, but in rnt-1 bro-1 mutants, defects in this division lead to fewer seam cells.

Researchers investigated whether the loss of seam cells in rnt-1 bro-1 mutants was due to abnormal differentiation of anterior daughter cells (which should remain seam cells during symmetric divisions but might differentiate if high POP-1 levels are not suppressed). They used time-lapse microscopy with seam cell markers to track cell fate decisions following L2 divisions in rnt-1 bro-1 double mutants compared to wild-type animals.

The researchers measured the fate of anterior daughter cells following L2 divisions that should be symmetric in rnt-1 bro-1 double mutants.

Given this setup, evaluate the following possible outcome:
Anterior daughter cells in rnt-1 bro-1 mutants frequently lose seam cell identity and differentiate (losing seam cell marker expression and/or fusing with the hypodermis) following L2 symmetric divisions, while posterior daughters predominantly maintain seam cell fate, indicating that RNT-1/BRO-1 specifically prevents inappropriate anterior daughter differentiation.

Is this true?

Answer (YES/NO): YES